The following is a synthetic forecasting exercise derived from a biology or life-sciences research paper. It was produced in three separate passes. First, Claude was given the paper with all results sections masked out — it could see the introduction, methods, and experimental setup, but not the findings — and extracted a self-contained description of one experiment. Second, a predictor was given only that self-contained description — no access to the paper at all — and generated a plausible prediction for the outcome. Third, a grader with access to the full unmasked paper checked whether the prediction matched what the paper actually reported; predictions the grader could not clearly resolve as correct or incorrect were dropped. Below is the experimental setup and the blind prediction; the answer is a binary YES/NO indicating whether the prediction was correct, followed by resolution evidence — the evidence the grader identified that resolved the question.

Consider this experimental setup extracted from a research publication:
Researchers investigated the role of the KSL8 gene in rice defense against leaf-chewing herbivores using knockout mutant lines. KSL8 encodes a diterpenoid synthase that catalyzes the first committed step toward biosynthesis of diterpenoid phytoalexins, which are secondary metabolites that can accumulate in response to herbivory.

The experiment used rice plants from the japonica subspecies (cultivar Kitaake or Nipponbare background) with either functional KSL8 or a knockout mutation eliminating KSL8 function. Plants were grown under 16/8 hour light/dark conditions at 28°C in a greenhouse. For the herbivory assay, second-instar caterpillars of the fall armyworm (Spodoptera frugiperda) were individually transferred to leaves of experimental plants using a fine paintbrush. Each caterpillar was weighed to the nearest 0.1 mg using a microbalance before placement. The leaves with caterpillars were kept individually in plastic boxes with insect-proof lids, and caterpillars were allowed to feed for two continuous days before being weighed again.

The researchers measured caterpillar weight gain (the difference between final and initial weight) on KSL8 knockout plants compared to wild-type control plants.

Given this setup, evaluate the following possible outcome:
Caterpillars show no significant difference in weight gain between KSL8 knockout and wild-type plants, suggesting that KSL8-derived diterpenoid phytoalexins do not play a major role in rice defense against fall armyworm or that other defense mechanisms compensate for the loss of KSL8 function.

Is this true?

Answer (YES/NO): NO